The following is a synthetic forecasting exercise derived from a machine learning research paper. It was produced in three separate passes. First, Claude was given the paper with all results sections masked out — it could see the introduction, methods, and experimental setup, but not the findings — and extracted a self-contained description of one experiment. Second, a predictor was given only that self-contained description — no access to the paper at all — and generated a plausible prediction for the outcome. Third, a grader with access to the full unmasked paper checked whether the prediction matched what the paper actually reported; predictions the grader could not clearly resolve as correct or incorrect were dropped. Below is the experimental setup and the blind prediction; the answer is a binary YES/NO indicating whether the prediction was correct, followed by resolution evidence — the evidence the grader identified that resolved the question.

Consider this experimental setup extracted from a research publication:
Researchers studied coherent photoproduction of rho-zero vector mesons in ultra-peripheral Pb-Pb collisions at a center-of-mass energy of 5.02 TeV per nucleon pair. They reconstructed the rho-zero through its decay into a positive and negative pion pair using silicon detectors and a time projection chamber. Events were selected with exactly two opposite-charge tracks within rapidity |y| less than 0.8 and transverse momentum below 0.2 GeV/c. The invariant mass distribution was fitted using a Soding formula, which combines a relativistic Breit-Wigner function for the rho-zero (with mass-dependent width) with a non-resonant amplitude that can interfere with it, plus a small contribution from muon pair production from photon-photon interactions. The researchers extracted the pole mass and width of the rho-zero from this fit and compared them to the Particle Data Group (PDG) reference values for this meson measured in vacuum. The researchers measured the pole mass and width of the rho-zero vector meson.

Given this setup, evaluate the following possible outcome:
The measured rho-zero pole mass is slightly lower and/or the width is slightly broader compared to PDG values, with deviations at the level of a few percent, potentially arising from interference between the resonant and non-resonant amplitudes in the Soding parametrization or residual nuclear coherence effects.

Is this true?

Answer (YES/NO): NO